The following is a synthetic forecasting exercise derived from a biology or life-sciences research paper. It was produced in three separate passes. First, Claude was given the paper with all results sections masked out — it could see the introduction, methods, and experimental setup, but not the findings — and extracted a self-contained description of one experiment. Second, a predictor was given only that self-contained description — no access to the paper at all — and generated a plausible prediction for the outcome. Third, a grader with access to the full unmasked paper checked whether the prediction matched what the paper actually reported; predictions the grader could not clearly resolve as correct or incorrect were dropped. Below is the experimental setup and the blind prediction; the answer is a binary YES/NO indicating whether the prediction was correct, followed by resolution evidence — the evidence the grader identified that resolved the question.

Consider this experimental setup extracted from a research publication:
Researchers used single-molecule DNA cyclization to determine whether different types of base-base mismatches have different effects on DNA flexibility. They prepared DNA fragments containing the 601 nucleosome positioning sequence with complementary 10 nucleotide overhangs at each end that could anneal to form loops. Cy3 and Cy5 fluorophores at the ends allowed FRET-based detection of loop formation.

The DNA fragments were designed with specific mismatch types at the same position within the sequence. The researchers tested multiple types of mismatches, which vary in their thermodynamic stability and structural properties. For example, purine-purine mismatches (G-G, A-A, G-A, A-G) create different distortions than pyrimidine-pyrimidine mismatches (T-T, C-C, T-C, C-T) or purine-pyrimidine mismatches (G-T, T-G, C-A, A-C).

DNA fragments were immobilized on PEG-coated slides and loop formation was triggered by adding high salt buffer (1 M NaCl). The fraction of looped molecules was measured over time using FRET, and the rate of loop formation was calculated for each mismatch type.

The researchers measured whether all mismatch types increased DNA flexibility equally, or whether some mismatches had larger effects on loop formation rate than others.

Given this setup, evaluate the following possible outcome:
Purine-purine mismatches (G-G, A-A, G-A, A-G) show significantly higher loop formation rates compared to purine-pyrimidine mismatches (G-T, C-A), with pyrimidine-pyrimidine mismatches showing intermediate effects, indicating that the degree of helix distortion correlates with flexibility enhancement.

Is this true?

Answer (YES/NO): NO